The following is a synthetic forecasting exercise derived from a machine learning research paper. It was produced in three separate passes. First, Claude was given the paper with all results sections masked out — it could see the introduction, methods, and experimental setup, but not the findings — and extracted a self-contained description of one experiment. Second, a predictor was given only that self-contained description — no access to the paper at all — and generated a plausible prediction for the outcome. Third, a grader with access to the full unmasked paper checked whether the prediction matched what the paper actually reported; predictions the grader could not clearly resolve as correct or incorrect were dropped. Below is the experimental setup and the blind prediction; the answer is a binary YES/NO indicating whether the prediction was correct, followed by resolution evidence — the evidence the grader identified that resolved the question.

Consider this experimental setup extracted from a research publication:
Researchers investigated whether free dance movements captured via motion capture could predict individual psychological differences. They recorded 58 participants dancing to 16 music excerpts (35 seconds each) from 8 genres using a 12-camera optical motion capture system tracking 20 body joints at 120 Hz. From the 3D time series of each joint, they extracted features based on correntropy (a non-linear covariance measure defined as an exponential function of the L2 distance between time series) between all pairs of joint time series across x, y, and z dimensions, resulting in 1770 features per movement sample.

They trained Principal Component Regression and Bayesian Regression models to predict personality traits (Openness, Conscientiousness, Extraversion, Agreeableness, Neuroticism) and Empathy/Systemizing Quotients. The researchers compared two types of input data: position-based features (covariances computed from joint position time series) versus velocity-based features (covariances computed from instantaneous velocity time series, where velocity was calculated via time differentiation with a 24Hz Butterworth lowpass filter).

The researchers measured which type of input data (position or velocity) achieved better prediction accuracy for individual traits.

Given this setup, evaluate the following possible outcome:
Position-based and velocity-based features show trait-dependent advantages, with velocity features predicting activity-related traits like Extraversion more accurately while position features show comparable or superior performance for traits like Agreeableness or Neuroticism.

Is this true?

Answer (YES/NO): NO